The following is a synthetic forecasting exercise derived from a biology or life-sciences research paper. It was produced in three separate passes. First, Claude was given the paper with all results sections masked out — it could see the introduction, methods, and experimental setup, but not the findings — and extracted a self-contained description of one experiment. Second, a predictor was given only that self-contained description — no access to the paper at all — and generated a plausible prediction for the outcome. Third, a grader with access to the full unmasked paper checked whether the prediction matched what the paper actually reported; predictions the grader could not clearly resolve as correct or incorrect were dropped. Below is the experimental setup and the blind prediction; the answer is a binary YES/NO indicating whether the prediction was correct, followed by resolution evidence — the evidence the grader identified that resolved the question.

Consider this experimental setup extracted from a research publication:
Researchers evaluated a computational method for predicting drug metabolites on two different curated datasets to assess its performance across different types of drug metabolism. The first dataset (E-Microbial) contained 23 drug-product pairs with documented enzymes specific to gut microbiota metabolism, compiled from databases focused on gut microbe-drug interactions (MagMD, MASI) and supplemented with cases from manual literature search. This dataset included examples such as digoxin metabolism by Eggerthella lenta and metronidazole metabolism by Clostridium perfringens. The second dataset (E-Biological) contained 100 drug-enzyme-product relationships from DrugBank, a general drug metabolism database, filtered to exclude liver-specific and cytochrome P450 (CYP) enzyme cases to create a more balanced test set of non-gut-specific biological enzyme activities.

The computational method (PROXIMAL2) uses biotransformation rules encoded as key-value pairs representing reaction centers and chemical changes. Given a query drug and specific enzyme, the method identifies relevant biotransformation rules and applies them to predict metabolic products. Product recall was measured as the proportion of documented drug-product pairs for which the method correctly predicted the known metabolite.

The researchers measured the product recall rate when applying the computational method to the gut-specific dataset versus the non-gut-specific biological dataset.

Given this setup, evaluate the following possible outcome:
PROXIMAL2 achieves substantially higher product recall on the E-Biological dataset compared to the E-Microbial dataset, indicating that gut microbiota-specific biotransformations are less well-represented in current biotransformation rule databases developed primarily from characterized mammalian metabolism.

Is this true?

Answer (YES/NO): NO